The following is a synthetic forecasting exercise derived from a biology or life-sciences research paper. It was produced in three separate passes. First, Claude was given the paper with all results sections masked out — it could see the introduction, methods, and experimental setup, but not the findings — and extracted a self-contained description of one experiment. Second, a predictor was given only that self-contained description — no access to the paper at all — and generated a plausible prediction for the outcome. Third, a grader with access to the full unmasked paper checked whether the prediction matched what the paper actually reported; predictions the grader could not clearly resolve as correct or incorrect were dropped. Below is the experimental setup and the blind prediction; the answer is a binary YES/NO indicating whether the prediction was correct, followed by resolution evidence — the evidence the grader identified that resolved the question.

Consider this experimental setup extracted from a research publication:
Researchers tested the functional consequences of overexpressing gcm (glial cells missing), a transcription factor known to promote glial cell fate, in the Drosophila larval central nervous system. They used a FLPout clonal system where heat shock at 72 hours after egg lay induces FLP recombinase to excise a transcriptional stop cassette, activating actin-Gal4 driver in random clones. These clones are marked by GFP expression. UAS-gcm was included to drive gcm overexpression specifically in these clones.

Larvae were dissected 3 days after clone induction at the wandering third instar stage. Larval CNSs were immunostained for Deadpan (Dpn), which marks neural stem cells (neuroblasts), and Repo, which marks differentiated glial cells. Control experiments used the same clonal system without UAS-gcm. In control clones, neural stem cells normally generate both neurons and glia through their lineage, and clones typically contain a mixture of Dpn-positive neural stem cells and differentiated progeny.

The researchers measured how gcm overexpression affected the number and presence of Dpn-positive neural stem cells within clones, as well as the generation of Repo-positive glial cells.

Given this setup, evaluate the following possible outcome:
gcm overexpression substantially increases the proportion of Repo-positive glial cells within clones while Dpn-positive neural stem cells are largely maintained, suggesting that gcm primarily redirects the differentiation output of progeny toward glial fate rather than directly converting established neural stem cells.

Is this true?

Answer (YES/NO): NO